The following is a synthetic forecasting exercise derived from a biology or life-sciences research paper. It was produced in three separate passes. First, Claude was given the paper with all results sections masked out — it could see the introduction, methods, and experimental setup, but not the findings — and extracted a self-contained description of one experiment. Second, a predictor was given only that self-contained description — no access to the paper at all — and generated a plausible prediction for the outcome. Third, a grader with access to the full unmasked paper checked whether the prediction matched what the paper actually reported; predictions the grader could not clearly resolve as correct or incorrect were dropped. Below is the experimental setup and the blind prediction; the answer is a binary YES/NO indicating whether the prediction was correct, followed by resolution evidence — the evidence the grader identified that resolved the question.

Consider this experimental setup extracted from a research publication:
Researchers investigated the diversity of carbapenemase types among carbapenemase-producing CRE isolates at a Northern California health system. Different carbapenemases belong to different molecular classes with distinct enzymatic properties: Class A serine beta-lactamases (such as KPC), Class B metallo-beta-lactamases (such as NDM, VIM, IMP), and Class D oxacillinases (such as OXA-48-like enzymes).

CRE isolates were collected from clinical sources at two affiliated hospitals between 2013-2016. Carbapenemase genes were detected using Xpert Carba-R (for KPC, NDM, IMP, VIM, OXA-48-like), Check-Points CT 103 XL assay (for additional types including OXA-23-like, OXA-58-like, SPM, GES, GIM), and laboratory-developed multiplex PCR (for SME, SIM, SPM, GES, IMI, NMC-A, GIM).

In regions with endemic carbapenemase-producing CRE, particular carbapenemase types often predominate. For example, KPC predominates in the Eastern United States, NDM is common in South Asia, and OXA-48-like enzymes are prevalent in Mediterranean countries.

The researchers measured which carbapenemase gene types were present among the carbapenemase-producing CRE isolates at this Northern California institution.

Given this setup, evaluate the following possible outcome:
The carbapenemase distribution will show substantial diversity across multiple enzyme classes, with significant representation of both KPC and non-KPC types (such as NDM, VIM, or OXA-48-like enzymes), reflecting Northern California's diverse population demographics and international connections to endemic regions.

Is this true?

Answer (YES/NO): YES